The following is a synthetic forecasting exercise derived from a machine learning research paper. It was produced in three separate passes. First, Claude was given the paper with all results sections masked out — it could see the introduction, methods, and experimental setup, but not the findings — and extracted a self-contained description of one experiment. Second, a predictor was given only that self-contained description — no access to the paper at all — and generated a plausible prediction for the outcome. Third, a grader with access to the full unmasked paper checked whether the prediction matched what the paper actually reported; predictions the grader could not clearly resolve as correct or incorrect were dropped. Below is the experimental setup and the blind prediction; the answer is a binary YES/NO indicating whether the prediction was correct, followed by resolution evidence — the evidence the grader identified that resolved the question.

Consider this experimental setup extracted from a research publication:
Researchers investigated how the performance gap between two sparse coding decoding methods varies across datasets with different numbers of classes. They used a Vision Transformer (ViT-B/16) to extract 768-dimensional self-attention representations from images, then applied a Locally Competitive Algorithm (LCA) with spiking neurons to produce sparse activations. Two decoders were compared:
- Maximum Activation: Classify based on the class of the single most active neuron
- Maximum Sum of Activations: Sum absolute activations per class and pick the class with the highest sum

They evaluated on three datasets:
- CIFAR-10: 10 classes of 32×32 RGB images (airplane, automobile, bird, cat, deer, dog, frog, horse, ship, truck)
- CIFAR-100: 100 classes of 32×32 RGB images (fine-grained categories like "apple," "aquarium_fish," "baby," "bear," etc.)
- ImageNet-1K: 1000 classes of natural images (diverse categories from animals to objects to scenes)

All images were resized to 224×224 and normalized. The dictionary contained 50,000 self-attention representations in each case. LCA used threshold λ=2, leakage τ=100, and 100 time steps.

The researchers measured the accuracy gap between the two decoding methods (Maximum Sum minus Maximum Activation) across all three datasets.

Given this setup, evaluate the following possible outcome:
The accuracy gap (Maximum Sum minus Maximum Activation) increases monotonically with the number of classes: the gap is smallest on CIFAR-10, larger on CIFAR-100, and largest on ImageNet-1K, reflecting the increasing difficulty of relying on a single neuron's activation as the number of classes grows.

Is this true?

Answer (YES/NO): NO